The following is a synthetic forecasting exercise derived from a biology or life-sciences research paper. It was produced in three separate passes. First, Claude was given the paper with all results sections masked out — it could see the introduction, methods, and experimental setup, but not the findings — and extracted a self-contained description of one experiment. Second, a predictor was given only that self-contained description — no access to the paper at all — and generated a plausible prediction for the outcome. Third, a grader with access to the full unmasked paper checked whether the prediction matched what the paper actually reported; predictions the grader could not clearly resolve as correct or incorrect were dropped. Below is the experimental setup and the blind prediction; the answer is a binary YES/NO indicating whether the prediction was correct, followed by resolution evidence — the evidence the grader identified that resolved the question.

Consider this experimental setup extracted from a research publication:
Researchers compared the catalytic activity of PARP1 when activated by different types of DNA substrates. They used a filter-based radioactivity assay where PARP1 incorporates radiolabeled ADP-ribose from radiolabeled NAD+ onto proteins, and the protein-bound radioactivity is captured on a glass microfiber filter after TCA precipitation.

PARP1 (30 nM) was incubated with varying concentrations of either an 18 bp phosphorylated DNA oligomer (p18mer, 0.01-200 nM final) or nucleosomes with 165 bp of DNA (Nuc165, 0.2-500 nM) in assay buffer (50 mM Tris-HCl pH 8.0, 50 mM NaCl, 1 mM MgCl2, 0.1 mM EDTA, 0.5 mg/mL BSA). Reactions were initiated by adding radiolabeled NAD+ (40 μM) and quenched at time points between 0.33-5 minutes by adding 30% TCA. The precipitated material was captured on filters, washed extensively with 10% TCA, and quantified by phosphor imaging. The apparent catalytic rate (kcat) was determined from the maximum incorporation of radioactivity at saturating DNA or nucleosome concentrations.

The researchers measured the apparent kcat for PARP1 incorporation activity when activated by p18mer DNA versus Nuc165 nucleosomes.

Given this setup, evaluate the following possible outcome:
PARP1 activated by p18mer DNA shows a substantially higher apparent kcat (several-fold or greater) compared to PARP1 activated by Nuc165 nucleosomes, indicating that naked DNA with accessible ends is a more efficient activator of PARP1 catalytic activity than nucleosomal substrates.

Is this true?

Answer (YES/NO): NO